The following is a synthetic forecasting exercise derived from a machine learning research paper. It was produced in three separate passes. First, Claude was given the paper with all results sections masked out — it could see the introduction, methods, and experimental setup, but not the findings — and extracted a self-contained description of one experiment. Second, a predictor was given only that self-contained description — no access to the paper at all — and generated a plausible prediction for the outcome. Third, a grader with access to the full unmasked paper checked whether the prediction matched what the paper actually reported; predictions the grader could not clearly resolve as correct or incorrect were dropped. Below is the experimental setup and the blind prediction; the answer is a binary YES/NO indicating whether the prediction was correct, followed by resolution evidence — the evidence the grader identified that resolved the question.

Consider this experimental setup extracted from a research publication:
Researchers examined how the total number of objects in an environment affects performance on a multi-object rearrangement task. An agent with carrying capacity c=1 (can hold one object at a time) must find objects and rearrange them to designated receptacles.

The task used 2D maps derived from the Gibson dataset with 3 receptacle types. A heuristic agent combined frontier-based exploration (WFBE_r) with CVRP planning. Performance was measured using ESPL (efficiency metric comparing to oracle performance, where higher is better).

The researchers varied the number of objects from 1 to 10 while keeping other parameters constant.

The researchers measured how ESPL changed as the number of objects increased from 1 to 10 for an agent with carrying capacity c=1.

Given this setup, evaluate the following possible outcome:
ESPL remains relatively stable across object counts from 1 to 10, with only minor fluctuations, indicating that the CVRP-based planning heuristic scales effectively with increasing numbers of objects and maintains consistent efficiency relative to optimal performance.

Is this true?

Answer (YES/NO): NO